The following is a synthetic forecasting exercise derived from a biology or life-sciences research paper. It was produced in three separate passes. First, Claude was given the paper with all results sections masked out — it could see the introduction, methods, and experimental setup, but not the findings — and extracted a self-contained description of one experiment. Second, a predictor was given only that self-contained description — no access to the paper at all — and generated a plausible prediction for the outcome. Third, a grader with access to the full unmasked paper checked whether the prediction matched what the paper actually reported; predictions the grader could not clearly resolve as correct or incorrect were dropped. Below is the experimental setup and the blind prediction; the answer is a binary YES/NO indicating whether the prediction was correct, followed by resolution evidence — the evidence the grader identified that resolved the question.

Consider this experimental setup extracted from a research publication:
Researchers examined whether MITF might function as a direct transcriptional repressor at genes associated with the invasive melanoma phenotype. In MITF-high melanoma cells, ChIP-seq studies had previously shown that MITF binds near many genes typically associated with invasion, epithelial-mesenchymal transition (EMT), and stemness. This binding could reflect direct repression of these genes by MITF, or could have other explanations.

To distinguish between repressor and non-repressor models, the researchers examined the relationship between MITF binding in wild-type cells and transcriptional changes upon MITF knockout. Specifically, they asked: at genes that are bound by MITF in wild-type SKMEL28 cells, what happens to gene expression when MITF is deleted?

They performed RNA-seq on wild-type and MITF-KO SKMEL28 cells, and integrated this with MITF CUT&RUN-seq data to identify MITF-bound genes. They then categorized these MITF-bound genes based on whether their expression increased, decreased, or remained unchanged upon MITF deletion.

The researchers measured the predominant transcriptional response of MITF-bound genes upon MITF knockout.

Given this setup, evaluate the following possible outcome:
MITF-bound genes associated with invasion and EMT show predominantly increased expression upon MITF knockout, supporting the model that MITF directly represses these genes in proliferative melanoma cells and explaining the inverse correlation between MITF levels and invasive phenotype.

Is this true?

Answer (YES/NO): NO